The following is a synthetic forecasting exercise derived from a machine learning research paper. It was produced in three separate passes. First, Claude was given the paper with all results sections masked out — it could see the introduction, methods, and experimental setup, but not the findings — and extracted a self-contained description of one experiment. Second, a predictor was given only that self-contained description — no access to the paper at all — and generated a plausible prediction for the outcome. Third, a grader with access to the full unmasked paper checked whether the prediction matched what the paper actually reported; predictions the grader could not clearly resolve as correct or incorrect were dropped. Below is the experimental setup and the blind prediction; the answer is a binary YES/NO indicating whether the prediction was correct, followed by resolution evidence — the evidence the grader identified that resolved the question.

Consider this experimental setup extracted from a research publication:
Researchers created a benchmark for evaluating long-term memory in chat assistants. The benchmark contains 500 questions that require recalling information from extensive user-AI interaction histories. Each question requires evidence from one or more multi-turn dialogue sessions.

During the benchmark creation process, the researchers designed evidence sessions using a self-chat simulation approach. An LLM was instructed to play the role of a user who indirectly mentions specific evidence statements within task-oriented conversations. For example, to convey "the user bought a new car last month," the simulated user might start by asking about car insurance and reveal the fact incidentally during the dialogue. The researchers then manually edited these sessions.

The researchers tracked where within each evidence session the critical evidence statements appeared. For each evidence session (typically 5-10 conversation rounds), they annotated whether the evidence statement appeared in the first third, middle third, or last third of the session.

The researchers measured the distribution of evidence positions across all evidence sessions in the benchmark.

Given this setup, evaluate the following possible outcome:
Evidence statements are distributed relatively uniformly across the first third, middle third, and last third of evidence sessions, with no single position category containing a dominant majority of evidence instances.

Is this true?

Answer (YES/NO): YES